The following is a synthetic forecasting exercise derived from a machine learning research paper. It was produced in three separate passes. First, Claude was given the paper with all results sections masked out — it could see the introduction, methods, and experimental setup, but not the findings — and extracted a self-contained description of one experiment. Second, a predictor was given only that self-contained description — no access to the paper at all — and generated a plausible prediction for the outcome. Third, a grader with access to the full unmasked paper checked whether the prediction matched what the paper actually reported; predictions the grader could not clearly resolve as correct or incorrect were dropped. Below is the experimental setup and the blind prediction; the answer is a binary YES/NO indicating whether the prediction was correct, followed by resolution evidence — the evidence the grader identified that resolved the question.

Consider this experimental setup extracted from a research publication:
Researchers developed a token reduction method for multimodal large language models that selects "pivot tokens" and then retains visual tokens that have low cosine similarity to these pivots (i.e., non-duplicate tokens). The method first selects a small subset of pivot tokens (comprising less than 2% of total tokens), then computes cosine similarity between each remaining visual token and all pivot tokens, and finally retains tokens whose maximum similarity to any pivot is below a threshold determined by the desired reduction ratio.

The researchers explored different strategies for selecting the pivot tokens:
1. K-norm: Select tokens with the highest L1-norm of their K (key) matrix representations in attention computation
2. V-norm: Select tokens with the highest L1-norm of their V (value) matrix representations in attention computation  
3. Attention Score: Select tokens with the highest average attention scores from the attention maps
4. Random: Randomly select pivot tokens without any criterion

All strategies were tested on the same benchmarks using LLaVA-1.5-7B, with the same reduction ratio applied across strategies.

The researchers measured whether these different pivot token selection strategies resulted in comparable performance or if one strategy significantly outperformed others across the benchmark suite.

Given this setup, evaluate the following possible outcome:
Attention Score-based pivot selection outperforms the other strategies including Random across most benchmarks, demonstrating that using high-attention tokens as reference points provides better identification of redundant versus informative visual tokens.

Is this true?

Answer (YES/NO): NO